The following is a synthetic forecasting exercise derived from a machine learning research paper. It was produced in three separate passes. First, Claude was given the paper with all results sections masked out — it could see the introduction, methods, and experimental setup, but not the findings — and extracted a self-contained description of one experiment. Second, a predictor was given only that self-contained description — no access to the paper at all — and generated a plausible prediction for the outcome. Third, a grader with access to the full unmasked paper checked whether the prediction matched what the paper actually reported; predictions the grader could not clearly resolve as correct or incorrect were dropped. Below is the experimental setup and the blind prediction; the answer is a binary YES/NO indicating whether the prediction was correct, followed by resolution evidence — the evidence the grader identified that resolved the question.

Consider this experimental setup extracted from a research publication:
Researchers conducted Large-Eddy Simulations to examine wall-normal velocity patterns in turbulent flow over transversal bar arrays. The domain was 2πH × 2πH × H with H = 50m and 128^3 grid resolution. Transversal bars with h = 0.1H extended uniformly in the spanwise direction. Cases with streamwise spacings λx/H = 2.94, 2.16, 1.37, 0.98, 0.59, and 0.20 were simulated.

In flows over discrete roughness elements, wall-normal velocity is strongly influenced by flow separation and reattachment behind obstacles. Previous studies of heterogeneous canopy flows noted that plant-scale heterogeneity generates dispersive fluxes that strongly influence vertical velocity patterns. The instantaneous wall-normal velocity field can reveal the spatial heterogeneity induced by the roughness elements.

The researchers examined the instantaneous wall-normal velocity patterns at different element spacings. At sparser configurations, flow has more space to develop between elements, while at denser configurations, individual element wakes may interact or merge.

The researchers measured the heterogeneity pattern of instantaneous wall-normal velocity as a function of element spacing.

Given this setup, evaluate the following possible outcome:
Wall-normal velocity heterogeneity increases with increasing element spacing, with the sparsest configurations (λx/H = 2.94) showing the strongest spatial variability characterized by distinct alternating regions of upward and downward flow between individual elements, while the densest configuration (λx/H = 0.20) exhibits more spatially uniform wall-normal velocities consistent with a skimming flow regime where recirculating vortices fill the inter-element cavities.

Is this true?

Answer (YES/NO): NO